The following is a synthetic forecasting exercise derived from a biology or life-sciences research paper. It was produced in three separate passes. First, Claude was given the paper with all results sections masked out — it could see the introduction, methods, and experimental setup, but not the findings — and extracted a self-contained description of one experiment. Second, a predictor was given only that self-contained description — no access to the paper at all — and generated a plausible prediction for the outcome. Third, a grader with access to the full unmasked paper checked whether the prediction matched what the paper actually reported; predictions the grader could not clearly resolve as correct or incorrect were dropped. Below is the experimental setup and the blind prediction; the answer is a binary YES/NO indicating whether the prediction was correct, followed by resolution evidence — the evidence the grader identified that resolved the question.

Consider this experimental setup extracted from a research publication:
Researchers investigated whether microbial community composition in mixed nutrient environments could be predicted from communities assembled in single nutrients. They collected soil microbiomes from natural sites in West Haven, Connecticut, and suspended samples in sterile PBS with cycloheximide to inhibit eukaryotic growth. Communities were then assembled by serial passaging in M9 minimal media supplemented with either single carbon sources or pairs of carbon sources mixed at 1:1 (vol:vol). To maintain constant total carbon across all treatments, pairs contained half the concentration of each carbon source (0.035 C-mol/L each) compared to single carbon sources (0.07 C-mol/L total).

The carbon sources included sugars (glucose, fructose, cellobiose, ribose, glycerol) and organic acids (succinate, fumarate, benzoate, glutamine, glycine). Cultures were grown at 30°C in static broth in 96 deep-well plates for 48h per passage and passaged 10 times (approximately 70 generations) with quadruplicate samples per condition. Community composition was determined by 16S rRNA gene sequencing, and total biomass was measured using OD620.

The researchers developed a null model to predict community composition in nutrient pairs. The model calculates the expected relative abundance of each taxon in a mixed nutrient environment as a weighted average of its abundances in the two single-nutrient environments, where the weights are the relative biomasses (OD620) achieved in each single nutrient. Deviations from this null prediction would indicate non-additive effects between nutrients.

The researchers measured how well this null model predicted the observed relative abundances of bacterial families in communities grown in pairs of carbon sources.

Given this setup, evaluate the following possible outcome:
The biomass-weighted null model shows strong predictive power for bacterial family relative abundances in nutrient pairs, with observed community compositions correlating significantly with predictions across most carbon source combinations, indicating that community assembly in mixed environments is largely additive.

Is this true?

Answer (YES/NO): YES